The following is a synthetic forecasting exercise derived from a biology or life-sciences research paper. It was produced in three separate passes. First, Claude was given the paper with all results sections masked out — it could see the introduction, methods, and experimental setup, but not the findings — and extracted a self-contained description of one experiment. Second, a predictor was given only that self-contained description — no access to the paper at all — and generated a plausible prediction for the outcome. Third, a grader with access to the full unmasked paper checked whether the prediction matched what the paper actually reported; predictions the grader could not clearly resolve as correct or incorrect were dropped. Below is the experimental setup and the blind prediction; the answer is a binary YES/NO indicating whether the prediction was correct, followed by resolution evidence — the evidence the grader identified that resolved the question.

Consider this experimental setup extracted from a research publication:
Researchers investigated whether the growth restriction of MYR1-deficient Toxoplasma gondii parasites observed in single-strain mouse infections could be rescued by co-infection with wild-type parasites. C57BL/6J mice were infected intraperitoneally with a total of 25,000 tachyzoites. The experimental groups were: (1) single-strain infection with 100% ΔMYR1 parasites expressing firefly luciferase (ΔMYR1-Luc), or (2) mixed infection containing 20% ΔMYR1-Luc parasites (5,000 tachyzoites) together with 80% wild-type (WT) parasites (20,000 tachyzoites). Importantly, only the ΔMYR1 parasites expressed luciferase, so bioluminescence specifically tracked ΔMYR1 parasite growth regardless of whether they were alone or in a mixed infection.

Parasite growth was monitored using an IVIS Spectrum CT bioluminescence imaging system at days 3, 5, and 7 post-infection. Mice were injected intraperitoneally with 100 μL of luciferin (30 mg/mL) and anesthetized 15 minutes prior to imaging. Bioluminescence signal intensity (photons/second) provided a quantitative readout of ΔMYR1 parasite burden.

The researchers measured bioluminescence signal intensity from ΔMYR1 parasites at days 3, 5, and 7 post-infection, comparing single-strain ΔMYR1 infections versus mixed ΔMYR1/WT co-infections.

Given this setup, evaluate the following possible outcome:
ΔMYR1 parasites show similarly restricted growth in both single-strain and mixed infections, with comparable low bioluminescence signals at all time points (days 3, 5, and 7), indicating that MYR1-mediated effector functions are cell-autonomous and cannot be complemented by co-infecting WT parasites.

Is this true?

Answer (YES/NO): NO